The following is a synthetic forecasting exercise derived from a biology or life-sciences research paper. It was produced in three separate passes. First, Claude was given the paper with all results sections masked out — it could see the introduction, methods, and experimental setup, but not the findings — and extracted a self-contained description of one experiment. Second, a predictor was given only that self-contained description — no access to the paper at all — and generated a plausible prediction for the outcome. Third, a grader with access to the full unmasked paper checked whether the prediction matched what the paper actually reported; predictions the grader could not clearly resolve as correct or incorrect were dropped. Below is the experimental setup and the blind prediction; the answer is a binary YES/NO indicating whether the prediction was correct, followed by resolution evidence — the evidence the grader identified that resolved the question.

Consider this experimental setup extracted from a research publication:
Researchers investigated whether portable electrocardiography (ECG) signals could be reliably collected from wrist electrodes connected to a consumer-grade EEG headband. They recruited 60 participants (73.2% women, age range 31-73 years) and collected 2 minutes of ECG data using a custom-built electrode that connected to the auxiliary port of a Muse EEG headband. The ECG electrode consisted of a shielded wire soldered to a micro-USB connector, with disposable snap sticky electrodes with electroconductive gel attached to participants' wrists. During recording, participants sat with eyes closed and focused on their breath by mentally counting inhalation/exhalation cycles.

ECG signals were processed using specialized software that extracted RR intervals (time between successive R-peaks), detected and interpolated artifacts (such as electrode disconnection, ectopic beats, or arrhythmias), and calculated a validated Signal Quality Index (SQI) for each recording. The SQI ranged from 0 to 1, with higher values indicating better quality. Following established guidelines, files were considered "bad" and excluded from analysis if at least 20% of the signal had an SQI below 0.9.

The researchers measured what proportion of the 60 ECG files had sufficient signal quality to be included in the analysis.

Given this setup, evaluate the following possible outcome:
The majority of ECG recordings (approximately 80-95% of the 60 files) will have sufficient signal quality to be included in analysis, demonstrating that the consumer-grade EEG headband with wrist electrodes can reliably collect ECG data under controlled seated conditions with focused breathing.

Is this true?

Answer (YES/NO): YES